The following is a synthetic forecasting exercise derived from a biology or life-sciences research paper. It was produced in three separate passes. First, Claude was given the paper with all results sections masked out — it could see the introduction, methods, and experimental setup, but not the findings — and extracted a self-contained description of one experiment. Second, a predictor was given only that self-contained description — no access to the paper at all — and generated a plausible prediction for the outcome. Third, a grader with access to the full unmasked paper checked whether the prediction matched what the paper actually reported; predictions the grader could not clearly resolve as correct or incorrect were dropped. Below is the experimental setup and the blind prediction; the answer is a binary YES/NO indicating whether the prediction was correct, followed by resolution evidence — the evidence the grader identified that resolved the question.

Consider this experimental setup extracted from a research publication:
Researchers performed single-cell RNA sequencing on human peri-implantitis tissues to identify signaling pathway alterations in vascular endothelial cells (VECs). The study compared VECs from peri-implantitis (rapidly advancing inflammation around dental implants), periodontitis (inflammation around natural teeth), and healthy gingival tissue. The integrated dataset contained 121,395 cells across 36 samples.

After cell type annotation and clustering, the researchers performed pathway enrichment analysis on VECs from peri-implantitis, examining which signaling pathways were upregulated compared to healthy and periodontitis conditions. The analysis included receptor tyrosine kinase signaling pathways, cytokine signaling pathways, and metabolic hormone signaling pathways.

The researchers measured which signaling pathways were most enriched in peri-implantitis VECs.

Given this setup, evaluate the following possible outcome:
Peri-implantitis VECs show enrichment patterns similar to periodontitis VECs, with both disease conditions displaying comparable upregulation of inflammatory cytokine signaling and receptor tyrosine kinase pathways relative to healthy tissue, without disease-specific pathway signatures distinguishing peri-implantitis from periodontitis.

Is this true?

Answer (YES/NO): NO